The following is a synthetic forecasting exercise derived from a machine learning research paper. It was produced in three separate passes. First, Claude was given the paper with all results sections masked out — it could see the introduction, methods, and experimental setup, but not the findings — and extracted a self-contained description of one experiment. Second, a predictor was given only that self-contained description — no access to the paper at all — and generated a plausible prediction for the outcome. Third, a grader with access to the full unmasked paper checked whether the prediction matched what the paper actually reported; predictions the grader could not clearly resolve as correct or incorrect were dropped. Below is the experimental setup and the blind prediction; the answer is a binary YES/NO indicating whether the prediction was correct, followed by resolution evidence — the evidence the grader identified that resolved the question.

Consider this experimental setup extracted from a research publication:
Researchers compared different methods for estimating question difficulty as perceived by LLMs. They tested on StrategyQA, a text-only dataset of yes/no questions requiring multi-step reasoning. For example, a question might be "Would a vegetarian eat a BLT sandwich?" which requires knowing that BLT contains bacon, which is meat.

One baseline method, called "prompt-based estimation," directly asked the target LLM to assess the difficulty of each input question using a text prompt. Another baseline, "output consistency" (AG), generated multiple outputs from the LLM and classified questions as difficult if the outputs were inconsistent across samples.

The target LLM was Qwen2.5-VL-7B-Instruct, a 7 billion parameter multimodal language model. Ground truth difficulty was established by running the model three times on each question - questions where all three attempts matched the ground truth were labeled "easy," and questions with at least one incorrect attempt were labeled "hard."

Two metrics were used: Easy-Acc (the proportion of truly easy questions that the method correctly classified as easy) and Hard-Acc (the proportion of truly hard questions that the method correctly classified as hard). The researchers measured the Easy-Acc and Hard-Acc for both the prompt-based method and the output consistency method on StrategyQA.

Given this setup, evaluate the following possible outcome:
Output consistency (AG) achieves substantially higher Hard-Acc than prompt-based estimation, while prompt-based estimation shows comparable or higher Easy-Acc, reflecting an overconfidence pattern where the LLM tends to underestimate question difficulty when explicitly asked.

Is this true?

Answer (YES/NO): YES